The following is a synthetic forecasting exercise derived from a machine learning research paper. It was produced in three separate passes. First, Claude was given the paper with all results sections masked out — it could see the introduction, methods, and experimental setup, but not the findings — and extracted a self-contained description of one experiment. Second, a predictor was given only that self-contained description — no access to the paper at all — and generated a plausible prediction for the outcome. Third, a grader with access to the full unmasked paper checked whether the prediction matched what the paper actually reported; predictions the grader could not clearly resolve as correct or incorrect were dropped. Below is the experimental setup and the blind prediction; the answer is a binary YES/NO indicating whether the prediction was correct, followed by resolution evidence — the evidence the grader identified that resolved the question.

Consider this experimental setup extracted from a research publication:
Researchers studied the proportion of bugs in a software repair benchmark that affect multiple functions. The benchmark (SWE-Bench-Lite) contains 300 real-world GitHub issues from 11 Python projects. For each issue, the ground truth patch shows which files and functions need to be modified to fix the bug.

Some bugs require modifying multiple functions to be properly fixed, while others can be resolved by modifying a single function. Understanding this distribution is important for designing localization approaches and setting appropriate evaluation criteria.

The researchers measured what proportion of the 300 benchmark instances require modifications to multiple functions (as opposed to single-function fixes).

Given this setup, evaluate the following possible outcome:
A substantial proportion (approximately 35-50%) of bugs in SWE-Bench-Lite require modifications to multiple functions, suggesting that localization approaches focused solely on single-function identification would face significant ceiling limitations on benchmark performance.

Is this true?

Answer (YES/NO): NO